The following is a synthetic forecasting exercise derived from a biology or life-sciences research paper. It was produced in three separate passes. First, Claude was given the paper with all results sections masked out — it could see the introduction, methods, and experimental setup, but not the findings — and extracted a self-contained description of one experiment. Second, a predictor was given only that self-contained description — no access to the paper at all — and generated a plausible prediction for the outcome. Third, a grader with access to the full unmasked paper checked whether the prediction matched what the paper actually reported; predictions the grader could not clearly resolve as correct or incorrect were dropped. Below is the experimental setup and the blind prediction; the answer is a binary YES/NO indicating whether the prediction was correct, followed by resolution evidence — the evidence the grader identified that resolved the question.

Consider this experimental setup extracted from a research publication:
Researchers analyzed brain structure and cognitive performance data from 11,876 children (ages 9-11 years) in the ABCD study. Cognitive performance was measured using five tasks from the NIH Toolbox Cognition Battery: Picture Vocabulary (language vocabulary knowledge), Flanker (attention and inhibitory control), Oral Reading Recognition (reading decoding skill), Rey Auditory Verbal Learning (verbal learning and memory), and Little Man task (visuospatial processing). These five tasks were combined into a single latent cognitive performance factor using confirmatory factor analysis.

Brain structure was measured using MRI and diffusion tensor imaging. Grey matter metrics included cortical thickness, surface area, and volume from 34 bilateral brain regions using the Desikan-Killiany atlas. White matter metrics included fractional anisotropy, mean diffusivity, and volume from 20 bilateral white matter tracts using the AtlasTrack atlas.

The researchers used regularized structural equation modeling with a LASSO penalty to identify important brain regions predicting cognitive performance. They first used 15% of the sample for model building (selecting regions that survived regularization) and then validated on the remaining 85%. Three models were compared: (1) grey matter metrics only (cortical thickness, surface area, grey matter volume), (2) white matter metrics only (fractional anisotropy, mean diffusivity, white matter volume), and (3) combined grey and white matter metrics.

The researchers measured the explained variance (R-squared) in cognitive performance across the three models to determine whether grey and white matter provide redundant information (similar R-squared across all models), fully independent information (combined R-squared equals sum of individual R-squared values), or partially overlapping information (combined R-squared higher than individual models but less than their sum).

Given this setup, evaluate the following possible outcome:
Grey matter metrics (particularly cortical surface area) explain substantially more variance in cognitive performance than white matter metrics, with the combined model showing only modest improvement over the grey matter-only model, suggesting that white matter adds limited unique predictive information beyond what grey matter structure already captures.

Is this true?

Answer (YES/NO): NO